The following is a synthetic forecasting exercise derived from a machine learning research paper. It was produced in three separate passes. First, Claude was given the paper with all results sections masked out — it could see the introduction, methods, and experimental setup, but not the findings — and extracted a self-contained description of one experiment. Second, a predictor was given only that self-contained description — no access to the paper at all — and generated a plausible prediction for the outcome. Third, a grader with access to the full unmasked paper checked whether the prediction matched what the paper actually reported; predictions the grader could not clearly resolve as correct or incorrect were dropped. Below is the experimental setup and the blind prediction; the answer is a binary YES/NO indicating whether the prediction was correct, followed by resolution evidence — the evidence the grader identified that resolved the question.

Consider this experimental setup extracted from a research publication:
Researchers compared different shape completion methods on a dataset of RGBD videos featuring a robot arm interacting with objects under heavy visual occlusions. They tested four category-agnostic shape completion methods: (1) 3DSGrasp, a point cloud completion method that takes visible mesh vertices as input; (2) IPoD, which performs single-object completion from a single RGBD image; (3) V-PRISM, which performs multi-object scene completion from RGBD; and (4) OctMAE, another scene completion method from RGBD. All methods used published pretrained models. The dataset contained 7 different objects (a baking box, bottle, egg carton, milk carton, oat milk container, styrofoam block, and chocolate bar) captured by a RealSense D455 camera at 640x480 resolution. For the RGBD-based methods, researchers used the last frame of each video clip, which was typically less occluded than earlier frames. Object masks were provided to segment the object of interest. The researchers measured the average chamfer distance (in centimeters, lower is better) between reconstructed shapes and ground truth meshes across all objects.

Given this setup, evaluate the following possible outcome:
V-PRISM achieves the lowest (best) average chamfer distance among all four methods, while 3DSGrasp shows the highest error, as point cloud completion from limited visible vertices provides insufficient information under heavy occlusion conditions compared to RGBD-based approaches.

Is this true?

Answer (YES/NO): NO